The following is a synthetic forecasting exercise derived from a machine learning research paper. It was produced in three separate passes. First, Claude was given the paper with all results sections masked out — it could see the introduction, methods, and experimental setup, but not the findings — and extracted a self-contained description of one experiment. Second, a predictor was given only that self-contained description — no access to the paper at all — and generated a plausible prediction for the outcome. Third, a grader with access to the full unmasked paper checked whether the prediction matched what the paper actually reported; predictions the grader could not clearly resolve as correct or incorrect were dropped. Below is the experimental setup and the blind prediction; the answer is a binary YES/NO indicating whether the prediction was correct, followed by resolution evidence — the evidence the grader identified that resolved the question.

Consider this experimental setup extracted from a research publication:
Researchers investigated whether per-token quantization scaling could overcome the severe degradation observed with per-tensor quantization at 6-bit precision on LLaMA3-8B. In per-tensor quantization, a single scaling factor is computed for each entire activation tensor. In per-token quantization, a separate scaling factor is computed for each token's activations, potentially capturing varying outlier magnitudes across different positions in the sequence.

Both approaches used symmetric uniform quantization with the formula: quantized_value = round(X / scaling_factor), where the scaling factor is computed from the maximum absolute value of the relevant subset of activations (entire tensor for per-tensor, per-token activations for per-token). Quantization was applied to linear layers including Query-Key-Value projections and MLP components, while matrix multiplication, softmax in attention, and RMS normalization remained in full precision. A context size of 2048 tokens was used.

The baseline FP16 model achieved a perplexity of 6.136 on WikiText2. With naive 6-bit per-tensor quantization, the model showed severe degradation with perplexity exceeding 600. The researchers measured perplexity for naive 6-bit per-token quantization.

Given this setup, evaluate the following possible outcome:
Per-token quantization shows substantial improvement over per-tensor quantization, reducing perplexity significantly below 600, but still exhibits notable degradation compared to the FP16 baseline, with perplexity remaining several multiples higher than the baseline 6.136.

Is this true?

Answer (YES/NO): NO